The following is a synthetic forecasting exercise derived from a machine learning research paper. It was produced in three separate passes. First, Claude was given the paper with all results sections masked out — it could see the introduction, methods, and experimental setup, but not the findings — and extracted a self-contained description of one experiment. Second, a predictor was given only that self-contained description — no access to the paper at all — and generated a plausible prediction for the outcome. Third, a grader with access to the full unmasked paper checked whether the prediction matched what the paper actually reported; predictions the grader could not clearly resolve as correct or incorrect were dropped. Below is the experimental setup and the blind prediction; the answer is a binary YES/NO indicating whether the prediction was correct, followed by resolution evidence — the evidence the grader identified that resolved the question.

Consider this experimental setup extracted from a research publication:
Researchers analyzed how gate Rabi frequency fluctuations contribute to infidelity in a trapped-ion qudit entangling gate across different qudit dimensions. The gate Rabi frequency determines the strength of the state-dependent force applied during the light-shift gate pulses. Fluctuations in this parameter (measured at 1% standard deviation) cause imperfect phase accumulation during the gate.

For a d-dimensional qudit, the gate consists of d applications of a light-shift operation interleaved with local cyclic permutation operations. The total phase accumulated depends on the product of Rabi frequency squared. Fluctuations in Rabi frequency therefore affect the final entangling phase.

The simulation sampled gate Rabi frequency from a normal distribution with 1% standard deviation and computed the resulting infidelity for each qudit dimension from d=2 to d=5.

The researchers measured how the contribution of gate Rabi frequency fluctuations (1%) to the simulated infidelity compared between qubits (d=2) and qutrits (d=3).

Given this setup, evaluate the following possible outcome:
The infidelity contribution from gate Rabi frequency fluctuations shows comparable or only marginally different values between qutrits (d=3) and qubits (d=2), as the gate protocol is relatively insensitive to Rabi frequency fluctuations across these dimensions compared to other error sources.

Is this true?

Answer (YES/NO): NO